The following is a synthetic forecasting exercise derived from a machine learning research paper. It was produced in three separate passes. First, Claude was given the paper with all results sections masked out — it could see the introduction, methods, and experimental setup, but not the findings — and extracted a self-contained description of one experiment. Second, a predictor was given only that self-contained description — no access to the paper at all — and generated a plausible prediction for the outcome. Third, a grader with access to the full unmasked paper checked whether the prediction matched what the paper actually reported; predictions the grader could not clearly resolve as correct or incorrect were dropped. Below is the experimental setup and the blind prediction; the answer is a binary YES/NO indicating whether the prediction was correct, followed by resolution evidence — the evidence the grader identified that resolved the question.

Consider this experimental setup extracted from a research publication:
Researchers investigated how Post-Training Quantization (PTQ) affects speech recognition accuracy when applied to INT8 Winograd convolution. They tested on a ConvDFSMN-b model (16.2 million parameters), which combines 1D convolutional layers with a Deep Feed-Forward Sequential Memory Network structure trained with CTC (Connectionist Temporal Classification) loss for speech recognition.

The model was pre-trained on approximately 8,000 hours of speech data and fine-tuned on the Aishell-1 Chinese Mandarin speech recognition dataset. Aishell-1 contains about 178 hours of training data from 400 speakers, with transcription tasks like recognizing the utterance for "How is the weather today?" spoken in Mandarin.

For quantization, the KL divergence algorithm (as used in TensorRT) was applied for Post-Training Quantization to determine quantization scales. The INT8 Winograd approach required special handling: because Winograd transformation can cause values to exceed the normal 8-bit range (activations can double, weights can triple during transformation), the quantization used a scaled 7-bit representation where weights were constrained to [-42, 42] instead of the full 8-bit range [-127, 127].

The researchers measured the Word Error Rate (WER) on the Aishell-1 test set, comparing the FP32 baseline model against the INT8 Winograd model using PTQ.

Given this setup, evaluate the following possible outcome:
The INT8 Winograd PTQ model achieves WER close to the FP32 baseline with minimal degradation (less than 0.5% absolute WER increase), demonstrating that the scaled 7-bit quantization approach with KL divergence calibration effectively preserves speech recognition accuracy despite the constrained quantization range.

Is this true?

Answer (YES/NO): YES